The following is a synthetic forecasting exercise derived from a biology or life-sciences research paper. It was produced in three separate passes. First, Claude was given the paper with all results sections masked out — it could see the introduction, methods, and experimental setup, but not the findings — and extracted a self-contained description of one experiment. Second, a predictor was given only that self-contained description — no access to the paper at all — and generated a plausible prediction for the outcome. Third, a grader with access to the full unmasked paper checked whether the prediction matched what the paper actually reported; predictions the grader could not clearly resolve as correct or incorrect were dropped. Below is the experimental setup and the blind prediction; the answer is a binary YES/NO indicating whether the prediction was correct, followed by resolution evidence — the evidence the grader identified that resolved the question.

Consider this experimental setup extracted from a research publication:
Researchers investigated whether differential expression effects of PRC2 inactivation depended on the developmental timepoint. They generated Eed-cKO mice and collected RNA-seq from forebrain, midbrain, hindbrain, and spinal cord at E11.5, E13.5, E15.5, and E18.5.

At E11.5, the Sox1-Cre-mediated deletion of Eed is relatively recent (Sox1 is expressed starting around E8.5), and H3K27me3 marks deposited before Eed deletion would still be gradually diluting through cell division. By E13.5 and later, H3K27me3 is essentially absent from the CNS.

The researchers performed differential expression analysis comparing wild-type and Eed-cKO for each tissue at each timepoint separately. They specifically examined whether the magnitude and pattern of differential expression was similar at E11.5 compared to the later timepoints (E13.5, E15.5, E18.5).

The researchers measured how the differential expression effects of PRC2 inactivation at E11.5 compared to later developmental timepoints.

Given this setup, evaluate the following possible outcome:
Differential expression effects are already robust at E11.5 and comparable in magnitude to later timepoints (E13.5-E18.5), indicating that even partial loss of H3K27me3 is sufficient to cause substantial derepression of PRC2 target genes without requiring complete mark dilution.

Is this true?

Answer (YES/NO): NO